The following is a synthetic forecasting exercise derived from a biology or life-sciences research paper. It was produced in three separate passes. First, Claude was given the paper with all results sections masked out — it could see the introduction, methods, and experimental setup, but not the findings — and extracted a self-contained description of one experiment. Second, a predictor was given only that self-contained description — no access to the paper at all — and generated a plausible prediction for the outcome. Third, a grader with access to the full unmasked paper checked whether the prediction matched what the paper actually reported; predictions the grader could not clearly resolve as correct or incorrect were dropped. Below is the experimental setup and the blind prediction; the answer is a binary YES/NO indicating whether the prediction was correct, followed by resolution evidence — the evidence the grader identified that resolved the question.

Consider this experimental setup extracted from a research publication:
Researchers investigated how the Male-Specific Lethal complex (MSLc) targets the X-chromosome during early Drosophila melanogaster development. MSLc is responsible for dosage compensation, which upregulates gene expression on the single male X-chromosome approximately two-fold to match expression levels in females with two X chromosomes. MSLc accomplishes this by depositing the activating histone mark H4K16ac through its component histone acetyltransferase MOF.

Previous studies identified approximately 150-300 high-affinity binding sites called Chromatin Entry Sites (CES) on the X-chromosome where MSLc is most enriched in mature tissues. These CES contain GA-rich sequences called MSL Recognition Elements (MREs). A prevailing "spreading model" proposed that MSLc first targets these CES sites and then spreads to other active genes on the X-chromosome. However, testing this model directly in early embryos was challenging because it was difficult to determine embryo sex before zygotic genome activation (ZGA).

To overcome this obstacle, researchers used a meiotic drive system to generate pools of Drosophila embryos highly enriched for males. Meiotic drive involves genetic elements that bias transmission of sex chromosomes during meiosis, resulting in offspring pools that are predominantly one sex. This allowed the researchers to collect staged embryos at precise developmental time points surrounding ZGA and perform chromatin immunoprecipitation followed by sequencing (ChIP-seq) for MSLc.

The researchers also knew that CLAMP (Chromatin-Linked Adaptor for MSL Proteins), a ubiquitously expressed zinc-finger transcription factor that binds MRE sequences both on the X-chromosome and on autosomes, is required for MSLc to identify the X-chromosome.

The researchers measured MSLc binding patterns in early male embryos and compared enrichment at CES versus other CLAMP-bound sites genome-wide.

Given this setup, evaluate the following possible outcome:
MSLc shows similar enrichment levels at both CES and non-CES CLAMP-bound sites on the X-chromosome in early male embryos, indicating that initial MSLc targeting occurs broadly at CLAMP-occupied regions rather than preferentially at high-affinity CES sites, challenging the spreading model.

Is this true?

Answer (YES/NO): NO